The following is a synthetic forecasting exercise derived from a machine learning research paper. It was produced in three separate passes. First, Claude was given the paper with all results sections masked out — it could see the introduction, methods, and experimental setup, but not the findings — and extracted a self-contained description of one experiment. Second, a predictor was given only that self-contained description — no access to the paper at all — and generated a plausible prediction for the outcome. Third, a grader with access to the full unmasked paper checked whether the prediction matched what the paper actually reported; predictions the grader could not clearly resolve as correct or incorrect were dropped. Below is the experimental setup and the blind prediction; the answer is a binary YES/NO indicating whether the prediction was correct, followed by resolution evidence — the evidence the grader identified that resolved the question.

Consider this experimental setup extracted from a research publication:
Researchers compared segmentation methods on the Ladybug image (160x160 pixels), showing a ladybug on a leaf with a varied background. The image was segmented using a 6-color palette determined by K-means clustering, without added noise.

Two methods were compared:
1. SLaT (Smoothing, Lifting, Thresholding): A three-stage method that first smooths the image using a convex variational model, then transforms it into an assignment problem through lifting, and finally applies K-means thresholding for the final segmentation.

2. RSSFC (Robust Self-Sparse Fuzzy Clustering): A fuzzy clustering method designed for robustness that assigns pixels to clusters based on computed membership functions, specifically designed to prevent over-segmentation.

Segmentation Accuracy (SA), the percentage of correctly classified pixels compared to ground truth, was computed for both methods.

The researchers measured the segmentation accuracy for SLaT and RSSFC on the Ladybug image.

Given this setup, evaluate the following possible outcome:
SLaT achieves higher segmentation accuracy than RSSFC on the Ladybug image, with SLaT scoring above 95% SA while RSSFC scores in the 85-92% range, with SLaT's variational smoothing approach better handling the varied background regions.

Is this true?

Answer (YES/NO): NO